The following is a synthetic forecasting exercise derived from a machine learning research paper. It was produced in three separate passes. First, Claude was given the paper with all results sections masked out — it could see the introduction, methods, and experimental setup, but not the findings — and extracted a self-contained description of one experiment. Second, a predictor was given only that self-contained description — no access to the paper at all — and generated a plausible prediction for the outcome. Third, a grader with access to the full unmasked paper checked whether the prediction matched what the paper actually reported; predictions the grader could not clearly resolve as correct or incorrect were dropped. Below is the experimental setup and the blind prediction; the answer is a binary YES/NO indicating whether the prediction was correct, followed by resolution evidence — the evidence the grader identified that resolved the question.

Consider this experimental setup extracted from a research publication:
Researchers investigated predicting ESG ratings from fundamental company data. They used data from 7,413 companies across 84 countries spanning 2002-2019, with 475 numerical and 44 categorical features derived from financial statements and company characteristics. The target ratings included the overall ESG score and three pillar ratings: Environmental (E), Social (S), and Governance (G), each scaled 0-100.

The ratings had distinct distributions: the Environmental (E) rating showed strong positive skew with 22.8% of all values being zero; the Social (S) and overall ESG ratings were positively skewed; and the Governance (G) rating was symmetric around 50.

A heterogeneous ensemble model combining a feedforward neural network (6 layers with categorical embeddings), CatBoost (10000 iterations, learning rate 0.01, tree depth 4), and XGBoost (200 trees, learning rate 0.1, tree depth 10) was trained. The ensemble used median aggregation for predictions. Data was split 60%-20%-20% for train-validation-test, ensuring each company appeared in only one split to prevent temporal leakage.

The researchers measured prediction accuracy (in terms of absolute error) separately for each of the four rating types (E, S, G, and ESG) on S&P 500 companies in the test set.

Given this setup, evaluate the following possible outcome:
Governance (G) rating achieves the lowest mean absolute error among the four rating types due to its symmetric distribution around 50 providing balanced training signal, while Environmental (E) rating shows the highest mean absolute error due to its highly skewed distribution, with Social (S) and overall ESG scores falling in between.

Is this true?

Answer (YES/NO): NO